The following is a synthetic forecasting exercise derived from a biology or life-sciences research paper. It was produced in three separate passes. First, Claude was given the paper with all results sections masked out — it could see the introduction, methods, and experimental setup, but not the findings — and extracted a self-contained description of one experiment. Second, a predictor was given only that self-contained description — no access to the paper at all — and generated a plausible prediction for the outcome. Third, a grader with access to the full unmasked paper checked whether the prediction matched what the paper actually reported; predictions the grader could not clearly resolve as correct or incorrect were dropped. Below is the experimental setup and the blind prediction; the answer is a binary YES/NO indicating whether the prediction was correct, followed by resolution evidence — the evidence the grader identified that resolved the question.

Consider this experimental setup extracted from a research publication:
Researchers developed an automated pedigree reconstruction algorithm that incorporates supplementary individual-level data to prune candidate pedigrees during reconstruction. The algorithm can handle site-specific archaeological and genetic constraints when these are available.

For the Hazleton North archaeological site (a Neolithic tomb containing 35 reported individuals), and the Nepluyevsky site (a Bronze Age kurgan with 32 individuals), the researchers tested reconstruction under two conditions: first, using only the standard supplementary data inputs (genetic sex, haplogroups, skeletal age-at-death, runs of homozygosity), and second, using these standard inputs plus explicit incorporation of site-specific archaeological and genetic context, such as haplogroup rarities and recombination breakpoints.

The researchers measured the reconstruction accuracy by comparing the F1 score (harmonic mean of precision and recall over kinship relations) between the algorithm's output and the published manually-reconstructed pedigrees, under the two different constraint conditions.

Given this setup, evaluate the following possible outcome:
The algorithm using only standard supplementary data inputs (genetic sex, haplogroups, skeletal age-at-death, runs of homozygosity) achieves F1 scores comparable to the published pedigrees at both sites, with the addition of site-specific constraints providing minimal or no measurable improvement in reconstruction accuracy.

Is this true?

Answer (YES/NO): NO